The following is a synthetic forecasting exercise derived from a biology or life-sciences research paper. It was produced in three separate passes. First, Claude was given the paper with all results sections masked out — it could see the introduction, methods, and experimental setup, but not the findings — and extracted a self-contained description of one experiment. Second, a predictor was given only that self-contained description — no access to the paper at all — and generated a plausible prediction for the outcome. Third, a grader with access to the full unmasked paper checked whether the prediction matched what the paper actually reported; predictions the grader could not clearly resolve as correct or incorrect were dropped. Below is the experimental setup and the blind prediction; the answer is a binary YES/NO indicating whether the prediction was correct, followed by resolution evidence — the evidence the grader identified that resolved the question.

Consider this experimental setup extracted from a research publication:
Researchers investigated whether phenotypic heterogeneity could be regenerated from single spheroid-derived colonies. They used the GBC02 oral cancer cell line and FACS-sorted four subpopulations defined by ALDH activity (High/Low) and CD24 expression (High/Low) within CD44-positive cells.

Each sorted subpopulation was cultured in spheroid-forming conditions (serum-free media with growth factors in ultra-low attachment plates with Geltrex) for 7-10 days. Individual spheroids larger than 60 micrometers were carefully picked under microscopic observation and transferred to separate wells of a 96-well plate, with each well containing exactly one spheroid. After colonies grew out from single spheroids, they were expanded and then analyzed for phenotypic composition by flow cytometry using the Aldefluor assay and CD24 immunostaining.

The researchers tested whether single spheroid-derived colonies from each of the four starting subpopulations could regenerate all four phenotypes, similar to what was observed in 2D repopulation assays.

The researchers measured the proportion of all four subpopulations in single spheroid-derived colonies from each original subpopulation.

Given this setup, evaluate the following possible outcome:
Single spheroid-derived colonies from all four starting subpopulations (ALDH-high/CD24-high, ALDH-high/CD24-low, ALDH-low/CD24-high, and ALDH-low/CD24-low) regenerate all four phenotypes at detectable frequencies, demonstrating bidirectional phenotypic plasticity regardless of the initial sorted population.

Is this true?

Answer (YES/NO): NO